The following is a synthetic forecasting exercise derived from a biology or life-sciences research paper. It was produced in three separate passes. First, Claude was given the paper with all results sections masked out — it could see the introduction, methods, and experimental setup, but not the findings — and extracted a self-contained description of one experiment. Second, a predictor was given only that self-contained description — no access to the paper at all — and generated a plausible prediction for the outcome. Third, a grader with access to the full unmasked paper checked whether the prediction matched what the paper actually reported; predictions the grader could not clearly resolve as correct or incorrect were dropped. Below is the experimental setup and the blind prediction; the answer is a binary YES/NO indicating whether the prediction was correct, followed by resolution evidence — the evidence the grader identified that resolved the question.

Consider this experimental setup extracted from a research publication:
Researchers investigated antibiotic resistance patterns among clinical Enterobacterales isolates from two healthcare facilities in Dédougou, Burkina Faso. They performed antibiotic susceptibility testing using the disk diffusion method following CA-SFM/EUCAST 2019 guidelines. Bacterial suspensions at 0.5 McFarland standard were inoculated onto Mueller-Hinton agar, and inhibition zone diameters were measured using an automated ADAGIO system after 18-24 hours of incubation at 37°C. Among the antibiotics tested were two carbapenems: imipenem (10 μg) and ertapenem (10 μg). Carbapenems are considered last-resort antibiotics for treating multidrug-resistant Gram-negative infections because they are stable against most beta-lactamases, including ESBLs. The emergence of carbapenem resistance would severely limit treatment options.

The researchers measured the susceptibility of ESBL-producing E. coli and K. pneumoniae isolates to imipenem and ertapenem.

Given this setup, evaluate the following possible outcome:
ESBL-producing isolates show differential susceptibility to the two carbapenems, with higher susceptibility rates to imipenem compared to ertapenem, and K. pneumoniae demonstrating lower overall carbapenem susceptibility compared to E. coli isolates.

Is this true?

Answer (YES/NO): NO